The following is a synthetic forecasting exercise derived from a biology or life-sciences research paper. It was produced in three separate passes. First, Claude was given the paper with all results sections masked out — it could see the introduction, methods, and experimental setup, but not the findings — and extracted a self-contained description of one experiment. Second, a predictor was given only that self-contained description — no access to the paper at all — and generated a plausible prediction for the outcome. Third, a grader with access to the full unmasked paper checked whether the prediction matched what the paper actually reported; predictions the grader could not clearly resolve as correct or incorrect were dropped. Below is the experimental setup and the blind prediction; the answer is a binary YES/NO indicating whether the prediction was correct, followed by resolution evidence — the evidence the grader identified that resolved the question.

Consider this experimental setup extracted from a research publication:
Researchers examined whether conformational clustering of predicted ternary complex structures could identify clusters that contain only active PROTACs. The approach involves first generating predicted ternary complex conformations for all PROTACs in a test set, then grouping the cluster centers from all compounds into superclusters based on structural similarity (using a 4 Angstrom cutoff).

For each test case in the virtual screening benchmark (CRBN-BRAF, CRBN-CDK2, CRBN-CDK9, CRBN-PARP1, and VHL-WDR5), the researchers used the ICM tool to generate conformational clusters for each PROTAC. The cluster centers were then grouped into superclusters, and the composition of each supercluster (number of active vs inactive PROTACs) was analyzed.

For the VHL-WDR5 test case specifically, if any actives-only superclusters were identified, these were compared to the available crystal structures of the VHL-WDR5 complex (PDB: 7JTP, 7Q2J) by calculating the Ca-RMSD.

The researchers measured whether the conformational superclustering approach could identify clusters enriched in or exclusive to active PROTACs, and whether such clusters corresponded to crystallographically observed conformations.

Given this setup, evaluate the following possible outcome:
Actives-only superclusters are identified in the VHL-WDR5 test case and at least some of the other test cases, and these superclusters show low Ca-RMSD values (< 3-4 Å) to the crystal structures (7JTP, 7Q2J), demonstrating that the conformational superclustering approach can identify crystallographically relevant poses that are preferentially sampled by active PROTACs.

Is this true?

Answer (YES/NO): NO